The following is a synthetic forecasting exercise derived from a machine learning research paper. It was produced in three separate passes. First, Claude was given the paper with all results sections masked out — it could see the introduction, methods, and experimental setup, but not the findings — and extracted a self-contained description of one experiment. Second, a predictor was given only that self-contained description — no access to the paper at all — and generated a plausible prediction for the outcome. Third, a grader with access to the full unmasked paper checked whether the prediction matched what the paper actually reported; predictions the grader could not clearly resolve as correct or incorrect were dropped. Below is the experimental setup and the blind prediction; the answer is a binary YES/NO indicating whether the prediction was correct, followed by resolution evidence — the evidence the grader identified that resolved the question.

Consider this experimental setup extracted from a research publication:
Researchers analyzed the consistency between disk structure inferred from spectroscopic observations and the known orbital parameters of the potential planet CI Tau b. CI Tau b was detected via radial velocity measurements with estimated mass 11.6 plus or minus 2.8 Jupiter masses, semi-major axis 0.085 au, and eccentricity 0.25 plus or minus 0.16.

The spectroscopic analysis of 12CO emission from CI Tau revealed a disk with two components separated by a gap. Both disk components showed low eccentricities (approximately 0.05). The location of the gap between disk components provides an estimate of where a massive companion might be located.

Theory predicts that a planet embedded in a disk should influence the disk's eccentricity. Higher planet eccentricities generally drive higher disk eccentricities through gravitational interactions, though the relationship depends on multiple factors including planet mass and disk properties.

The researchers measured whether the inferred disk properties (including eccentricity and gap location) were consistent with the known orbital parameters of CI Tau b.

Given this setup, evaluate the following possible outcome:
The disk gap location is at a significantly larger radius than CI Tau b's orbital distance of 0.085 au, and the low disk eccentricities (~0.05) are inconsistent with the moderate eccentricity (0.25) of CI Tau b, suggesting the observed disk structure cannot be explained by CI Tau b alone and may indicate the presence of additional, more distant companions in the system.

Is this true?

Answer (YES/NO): NO